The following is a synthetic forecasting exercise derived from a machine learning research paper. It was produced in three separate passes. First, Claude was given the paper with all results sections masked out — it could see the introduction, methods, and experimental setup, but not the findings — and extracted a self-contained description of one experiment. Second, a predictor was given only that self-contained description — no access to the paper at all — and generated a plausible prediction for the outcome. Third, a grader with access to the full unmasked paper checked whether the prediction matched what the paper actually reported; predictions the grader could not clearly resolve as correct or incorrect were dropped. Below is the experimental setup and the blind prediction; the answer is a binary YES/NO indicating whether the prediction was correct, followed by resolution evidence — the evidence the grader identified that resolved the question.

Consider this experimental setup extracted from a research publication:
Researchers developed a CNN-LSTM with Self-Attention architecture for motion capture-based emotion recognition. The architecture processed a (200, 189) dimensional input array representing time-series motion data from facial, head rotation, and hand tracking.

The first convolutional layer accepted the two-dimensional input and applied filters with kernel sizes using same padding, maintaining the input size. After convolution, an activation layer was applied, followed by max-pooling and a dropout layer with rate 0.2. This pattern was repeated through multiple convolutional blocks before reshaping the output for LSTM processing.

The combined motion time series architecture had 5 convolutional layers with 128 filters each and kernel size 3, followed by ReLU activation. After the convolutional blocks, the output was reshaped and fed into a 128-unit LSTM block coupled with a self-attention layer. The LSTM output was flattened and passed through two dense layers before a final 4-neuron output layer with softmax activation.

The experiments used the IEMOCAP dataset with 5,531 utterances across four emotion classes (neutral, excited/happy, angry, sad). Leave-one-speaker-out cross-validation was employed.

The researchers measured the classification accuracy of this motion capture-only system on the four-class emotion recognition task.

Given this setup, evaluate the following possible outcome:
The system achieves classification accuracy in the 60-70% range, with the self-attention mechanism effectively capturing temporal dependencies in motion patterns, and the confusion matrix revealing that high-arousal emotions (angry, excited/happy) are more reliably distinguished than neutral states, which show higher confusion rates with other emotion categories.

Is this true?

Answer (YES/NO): NO